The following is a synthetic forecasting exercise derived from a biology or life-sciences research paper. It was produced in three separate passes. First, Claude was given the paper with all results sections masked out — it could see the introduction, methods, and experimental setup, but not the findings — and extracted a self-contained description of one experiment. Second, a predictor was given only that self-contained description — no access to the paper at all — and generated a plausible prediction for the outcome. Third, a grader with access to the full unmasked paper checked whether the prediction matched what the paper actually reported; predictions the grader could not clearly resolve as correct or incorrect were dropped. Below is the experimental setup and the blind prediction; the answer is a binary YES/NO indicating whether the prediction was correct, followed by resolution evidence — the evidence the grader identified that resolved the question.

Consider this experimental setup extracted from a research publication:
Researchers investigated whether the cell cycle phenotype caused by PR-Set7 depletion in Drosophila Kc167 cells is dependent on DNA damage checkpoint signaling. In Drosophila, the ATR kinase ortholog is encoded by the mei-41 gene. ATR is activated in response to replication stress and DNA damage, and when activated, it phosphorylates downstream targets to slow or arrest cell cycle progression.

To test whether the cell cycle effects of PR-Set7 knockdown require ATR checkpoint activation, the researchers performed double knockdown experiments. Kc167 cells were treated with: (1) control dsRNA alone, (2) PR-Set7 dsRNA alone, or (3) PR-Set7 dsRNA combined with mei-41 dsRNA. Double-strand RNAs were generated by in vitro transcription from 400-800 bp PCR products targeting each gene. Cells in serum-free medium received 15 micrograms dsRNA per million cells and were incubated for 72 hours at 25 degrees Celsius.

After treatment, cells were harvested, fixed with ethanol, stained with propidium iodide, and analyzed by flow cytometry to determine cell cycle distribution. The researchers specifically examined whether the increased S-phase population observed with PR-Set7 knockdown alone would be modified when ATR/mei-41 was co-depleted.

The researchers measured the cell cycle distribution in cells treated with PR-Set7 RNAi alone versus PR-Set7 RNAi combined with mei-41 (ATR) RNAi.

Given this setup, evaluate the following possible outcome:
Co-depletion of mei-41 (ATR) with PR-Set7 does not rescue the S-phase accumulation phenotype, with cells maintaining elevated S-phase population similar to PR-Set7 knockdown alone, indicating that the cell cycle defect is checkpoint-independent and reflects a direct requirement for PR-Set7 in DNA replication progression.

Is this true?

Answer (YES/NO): NO